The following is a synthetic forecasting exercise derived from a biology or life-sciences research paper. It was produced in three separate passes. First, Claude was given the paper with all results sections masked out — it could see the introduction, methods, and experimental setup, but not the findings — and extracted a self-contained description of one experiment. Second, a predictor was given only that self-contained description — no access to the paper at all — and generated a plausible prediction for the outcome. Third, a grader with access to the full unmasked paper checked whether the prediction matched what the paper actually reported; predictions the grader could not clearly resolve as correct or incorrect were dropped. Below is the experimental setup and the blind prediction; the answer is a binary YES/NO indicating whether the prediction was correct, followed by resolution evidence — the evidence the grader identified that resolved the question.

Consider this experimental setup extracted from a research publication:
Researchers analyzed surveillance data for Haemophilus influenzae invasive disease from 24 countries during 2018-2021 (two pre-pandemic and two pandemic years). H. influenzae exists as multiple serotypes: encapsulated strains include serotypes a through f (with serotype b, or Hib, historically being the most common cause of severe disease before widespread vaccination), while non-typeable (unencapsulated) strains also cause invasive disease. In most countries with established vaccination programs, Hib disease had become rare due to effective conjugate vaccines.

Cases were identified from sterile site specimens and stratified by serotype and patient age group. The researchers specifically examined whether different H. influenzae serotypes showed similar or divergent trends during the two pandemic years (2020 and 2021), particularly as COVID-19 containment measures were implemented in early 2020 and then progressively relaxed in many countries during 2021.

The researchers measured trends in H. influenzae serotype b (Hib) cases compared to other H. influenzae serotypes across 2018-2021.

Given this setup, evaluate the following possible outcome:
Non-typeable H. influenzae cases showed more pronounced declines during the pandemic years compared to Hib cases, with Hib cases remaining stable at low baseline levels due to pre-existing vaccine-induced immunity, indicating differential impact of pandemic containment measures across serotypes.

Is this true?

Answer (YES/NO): NO